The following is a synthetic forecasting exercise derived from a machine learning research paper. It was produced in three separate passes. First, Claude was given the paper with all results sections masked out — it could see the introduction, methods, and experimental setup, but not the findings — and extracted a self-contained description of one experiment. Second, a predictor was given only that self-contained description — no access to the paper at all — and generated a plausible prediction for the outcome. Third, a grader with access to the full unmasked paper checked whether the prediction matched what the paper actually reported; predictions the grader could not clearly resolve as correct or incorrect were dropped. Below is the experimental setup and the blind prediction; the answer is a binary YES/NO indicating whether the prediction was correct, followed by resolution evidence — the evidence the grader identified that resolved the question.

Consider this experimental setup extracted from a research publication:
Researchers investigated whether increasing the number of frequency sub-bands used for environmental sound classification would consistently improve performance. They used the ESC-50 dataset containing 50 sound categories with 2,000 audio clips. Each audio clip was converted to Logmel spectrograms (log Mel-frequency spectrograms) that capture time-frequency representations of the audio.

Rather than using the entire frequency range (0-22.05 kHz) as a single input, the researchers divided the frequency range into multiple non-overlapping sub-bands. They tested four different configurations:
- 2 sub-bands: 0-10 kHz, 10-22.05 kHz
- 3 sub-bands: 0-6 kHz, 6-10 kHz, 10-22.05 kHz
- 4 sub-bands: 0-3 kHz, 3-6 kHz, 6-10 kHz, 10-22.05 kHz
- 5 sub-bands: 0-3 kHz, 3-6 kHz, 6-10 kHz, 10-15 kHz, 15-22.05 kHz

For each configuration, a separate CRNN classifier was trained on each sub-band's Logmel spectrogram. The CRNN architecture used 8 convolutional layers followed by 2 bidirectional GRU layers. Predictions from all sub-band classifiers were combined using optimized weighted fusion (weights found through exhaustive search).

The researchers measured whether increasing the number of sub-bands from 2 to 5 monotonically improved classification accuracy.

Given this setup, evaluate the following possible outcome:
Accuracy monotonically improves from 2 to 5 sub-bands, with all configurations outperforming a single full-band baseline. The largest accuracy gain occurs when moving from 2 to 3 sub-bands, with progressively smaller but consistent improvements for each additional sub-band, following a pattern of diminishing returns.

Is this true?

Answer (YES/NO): NO